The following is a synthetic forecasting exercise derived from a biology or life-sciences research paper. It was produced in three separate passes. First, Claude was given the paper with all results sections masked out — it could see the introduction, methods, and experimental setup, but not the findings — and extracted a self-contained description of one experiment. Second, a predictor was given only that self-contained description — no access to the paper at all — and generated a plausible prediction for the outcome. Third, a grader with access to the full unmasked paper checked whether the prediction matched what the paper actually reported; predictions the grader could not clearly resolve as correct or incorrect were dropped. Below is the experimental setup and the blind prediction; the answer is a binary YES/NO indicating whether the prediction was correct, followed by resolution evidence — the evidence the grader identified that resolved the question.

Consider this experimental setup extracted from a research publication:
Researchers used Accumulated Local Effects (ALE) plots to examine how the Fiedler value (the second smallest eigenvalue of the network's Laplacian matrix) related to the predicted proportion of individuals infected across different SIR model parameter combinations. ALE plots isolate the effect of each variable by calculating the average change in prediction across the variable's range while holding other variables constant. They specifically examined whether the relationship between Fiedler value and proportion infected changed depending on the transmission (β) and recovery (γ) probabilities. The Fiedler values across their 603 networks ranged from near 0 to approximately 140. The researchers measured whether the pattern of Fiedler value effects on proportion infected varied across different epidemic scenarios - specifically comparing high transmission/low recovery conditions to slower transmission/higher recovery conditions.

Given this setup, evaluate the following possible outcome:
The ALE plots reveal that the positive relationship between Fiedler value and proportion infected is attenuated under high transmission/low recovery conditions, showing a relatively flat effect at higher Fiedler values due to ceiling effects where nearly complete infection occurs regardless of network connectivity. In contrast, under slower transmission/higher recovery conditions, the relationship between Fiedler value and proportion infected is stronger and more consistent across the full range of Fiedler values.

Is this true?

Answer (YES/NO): NO